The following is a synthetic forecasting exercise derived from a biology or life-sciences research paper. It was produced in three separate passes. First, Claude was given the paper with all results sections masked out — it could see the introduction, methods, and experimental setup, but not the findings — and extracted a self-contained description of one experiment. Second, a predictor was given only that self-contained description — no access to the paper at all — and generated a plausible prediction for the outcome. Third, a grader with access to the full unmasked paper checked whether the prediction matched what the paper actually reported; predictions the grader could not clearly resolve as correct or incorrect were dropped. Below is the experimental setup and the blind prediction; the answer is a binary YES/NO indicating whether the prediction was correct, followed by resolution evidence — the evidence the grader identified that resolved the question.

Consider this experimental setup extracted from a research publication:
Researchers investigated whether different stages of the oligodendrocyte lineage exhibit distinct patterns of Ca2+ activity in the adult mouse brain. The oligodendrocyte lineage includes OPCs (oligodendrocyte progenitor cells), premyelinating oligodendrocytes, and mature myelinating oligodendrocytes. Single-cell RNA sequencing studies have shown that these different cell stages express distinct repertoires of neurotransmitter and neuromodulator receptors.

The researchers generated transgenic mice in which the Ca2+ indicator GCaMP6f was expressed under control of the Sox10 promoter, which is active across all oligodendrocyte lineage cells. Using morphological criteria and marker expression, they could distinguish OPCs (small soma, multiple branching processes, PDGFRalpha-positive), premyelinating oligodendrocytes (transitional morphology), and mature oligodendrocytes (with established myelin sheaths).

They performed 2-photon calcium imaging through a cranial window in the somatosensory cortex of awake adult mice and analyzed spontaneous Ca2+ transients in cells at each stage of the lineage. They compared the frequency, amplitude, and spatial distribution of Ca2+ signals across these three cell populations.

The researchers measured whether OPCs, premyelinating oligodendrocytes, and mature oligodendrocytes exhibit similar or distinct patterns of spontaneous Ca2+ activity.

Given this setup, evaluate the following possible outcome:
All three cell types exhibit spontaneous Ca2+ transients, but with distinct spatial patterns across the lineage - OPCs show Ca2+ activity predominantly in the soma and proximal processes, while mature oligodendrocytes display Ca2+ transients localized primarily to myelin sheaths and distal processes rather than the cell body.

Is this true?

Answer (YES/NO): NO